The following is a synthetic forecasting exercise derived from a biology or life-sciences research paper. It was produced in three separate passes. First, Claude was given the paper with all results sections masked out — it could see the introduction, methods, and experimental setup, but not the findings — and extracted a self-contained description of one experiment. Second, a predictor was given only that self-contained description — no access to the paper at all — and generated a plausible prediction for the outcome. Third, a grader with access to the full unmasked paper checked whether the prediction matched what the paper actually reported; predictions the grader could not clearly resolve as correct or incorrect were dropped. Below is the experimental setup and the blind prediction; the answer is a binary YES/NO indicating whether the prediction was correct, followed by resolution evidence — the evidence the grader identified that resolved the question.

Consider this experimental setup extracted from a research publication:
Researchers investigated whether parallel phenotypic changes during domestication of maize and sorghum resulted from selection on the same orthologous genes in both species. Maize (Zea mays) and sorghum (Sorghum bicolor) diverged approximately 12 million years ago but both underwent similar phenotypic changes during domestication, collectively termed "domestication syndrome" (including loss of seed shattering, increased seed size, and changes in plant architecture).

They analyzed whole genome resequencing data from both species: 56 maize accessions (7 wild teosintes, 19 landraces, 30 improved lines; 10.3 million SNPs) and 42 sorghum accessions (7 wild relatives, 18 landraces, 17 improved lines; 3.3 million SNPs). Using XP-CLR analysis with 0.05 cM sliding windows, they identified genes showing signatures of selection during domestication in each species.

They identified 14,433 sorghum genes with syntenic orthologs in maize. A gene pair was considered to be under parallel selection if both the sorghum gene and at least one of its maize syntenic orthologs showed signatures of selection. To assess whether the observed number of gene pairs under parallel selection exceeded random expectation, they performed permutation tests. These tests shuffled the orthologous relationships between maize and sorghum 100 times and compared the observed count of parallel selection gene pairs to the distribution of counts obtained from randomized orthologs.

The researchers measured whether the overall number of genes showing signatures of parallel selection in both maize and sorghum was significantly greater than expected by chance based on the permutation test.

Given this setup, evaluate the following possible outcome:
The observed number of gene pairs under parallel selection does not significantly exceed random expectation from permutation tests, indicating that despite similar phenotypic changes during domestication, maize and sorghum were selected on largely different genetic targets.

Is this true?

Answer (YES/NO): YES